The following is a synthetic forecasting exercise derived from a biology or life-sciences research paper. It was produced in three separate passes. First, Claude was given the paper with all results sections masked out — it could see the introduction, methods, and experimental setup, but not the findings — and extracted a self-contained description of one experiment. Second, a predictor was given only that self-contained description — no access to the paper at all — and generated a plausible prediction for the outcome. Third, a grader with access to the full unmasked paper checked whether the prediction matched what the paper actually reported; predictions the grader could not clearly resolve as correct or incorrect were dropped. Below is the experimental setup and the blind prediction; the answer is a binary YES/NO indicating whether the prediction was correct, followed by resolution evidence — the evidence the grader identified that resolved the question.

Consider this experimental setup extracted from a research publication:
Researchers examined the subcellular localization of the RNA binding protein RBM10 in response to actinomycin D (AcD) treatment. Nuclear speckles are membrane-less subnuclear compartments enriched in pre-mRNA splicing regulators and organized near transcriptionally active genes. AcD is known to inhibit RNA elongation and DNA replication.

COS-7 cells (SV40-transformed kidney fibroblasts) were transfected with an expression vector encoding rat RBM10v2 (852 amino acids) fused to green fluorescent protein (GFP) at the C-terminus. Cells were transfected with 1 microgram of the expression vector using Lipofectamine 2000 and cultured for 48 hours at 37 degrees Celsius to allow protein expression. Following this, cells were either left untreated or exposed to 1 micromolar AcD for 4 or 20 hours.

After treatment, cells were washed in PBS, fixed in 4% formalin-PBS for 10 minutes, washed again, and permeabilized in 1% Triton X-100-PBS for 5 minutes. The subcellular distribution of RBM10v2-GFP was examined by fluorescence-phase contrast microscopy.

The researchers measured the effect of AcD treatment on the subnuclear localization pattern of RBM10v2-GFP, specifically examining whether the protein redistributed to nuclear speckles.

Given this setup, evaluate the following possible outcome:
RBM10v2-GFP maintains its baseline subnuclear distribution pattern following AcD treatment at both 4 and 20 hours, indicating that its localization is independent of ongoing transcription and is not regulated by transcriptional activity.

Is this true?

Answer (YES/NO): NO